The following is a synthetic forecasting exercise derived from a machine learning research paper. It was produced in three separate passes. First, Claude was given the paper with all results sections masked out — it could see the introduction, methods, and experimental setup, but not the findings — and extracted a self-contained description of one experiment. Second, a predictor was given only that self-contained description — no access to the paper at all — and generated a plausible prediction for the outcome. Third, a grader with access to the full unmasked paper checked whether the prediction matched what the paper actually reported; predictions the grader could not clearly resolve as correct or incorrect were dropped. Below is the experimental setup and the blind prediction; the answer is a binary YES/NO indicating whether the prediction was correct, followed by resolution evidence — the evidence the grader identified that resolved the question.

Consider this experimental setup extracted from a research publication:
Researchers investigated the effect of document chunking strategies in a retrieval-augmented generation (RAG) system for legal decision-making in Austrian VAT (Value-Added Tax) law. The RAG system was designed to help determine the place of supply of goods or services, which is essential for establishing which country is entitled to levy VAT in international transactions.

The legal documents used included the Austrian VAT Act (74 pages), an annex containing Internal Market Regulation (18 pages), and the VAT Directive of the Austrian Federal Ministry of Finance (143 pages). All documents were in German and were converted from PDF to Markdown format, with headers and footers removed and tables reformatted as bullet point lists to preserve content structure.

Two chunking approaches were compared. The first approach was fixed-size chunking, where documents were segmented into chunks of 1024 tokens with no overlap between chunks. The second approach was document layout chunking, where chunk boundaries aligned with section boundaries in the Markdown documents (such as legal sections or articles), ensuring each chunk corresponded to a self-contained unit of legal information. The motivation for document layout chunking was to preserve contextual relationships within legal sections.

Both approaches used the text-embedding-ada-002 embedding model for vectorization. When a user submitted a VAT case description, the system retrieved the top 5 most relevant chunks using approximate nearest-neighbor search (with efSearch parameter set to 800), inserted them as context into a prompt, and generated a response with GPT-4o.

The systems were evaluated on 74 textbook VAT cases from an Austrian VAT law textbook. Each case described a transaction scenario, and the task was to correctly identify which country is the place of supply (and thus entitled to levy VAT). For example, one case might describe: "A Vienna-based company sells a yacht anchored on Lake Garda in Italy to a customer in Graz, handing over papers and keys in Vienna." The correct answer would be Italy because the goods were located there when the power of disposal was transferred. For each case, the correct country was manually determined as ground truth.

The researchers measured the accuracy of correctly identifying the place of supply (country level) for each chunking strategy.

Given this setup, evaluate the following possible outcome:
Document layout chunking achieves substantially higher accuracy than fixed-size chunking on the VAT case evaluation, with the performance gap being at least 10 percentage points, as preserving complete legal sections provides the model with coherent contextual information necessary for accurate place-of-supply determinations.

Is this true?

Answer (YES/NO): NO